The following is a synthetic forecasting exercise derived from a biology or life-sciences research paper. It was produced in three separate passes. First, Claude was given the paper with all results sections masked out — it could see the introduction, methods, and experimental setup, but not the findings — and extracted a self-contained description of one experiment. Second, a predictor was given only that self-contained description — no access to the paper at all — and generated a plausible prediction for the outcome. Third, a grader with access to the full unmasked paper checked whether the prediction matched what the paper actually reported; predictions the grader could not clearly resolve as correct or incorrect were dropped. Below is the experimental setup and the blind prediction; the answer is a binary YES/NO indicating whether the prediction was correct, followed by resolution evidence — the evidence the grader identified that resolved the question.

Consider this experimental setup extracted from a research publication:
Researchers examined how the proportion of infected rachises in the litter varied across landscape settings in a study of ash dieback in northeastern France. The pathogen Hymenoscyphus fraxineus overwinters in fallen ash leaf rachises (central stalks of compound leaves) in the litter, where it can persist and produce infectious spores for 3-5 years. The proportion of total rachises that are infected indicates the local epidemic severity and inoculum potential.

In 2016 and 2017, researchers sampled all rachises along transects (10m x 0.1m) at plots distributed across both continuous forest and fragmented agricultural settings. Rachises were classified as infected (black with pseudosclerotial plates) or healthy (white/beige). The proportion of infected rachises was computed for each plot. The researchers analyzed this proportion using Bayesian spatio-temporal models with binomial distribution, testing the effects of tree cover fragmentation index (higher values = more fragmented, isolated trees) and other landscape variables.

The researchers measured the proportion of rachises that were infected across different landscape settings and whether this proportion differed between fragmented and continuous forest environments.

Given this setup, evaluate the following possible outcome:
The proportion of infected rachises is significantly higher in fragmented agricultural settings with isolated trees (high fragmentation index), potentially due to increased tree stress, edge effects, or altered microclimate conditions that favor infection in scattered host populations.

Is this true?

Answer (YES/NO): NO